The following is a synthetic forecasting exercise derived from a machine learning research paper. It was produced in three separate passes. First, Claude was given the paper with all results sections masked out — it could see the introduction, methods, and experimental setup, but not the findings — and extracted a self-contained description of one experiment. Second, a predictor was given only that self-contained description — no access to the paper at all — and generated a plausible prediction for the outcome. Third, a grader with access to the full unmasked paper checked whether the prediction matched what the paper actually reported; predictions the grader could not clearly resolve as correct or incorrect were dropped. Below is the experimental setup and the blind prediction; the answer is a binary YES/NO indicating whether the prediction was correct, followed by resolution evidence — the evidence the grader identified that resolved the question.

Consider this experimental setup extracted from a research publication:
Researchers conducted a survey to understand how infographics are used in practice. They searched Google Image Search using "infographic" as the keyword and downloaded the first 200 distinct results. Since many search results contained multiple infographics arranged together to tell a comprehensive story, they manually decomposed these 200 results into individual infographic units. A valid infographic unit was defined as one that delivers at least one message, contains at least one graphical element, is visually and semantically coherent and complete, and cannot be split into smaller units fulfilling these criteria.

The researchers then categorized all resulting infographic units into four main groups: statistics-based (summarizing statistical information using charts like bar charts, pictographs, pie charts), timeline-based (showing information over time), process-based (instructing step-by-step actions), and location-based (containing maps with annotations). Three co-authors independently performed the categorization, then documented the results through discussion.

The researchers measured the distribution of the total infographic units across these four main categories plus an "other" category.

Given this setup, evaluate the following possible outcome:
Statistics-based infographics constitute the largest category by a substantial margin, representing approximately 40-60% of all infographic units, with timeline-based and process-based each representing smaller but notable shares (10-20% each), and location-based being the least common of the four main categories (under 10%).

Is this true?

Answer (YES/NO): NO